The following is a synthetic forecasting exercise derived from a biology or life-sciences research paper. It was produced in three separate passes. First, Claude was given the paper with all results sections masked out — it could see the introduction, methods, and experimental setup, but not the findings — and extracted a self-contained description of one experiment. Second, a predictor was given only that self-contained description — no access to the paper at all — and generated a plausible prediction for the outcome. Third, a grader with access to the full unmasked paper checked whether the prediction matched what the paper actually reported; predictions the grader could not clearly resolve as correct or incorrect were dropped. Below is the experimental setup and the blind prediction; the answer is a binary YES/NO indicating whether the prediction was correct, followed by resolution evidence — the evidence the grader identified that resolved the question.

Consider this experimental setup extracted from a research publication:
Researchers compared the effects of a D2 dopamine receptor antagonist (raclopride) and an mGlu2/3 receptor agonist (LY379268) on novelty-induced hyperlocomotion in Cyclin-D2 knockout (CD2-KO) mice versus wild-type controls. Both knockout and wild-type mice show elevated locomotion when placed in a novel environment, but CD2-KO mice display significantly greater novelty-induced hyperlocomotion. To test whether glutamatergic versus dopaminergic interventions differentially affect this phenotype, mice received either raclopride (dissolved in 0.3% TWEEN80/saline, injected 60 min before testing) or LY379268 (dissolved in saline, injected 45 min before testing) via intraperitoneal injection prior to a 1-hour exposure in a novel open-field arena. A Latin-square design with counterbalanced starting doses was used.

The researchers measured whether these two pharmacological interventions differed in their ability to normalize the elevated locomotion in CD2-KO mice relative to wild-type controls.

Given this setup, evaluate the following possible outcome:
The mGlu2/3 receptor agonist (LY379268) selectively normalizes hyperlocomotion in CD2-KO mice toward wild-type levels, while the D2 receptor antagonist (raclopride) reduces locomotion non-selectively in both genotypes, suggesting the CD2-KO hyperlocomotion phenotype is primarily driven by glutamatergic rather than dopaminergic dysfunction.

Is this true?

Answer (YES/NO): NO